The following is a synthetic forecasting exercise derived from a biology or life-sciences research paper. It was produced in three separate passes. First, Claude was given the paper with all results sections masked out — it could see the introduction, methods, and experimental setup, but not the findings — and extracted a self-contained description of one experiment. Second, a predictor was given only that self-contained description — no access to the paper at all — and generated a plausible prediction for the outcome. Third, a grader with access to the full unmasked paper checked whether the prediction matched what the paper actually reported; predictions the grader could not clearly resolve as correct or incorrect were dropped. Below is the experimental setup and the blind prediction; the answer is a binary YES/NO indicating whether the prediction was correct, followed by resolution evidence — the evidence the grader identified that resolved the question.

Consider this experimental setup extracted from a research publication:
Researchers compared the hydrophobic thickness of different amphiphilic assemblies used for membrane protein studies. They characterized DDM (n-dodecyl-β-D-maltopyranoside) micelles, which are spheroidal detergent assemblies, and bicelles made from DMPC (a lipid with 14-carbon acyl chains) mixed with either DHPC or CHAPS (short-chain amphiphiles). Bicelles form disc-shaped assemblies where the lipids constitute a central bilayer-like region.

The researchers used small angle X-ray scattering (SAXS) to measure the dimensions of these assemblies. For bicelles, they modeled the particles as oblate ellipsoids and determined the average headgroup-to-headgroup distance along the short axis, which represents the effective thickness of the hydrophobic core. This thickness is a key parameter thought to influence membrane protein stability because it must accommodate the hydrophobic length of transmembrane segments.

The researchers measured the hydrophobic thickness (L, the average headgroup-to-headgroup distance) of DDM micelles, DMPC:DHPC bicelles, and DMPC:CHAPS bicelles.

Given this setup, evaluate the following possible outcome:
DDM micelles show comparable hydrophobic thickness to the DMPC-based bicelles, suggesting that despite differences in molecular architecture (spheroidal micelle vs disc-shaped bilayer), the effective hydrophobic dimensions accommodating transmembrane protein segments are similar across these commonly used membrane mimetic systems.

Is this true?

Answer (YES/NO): YES